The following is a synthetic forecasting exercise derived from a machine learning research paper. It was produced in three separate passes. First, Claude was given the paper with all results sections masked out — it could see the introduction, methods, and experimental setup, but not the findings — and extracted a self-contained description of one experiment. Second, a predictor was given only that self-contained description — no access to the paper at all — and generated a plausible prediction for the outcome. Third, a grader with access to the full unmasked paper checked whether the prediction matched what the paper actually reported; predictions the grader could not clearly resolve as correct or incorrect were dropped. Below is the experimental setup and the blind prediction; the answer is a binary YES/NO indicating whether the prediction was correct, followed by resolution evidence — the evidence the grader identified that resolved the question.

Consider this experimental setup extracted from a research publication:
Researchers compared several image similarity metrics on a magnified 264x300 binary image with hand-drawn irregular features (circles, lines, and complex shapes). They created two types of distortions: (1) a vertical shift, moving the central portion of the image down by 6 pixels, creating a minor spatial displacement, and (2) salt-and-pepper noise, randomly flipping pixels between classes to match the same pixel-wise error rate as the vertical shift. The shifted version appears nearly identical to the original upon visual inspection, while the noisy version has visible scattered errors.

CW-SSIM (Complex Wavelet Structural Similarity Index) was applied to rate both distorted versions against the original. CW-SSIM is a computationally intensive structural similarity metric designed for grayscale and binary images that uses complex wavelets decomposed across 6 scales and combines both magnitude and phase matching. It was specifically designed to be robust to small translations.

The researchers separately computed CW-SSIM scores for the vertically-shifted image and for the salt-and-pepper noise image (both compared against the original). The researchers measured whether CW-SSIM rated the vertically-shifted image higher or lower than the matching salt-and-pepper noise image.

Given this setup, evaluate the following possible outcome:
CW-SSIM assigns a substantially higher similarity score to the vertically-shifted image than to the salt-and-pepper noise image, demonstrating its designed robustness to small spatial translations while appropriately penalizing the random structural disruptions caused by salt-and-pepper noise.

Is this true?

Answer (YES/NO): NO